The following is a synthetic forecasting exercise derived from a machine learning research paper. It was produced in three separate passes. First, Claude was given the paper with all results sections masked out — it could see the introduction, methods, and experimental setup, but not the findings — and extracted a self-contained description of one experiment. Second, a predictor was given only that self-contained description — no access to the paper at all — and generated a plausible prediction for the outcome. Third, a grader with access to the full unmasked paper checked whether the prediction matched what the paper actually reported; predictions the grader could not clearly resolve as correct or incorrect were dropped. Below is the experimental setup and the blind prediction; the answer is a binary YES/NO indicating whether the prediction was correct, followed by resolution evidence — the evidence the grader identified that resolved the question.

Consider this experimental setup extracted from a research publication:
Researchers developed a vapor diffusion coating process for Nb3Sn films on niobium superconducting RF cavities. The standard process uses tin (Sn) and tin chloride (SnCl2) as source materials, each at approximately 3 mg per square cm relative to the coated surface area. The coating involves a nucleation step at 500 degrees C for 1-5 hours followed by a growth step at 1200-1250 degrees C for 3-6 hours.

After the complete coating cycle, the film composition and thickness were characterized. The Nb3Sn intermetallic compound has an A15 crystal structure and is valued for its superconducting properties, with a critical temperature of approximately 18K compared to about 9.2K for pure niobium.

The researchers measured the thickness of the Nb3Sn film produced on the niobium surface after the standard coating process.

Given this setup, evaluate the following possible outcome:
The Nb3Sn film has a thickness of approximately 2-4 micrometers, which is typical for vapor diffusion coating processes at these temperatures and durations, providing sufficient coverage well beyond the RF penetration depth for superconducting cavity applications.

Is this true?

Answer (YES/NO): NO